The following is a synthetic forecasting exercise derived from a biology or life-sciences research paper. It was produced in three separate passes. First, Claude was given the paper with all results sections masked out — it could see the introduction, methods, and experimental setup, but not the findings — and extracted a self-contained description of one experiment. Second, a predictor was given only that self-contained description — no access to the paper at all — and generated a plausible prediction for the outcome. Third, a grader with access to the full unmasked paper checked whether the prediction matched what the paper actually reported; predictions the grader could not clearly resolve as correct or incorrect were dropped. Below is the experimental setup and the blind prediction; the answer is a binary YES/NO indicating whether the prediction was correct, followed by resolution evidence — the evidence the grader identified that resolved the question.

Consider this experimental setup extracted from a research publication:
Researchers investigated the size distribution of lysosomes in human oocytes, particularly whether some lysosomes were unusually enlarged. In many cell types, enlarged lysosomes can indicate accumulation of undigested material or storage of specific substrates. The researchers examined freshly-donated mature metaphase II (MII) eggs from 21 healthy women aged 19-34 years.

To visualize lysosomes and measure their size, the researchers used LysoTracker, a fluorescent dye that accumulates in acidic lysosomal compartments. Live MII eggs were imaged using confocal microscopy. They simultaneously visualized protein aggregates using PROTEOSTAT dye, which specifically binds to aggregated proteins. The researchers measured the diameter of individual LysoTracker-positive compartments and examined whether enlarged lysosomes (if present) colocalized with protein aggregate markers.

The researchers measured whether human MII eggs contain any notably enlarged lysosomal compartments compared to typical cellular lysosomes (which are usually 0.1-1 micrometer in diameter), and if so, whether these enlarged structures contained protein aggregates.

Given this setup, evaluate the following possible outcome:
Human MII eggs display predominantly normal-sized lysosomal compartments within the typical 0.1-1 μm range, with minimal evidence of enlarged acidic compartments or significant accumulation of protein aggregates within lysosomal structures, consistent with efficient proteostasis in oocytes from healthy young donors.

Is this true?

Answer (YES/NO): NO